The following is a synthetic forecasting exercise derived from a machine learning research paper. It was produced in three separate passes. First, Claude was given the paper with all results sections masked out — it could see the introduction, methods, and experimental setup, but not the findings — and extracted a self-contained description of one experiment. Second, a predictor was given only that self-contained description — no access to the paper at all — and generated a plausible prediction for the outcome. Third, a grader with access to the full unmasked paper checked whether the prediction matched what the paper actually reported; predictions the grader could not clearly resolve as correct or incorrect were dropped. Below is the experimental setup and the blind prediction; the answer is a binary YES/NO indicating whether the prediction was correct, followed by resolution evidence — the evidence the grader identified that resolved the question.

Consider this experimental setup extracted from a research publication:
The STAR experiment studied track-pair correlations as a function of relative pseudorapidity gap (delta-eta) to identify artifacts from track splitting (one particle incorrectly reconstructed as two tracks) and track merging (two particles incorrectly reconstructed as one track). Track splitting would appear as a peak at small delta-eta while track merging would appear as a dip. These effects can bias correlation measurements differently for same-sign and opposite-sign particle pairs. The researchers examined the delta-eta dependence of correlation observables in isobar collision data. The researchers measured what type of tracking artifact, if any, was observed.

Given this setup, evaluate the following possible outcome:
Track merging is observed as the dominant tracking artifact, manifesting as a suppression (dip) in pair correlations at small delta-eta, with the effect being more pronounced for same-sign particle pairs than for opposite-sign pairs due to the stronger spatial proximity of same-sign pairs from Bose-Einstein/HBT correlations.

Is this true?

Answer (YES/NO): NO